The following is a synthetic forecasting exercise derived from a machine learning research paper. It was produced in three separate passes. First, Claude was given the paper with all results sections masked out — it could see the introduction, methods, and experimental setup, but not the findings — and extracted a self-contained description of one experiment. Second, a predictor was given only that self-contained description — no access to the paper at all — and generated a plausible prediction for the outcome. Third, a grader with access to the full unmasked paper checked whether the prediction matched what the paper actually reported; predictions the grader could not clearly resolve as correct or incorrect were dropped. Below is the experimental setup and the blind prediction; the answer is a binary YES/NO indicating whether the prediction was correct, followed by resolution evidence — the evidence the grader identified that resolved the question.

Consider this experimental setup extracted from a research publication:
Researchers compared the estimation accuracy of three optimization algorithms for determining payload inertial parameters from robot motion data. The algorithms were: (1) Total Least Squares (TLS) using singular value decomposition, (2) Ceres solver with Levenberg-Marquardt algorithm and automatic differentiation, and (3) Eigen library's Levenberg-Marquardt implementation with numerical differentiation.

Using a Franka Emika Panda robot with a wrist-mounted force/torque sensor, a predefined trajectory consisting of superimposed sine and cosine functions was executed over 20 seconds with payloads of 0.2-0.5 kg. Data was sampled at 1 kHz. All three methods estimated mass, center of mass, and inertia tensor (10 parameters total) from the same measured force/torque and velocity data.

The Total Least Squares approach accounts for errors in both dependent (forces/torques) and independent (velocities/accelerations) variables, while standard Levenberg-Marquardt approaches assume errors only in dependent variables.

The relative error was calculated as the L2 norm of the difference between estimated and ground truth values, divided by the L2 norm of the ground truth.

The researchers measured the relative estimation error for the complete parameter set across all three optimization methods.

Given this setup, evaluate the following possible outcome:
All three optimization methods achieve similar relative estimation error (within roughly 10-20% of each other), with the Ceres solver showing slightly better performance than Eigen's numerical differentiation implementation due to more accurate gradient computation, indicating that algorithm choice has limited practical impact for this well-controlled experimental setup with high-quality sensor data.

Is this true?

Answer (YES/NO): NO